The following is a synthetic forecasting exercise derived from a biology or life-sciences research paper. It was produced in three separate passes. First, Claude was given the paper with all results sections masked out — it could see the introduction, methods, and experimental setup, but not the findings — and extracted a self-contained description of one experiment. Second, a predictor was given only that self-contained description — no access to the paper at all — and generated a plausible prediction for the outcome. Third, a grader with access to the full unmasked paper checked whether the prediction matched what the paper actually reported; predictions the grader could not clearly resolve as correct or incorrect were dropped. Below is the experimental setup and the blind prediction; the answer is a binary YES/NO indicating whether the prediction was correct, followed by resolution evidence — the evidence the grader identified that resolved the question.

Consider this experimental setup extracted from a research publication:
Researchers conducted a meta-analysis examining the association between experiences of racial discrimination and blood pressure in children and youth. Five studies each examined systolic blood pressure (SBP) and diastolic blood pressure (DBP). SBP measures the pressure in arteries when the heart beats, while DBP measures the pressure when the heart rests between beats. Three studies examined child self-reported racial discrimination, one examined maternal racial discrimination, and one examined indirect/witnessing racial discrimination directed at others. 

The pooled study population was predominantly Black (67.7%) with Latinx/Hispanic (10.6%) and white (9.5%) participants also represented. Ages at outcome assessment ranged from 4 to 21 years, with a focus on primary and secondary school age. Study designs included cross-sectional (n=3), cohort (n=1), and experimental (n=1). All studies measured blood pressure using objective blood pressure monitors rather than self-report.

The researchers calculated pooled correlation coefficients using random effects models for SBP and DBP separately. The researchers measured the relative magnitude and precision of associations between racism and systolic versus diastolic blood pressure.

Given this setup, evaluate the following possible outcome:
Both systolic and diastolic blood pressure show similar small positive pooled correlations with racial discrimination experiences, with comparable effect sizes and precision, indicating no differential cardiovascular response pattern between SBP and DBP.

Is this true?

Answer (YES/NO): NO